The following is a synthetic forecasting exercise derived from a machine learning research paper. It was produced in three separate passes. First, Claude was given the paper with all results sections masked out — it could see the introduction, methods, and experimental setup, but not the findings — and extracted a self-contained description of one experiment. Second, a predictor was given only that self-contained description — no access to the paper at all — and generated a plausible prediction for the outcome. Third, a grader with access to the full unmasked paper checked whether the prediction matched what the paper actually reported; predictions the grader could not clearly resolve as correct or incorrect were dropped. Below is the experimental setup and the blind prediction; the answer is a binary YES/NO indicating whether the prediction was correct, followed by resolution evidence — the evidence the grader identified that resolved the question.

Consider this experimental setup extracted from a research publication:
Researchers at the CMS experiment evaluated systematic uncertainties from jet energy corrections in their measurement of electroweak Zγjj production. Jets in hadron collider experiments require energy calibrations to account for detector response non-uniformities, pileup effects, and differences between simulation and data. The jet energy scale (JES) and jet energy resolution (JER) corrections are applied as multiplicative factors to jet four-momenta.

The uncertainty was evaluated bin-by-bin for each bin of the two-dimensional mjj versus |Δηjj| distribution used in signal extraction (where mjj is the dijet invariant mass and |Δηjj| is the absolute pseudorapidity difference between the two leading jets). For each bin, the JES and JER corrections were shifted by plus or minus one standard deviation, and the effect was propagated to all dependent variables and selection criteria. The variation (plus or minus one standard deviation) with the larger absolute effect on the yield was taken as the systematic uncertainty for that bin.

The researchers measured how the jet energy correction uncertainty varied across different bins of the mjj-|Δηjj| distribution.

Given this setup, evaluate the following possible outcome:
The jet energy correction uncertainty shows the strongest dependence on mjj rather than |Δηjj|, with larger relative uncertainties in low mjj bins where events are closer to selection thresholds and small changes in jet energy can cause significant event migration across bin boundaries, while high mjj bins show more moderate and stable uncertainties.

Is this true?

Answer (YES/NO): NO